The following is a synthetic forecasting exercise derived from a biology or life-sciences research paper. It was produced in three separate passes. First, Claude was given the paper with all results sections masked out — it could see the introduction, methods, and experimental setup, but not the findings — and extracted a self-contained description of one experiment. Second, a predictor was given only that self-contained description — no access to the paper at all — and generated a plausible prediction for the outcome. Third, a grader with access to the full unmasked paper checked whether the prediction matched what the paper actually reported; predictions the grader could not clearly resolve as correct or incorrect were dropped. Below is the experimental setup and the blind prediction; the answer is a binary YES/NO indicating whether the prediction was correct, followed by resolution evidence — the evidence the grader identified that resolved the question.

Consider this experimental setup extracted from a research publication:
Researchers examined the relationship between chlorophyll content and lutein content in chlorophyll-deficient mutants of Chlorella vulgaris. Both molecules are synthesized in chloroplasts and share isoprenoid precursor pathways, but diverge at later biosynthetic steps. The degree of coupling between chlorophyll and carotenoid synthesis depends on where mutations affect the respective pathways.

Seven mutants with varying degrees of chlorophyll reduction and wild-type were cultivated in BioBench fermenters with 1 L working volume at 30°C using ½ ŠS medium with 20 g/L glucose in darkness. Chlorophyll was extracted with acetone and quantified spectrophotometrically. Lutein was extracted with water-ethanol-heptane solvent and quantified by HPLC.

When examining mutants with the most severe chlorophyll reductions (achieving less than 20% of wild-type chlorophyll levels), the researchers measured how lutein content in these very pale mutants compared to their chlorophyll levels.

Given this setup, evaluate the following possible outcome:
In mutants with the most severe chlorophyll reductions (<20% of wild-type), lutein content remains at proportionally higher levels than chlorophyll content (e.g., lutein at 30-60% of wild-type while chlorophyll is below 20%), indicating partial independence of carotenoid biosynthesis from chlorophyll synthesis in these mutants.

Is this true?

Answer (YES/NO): YES